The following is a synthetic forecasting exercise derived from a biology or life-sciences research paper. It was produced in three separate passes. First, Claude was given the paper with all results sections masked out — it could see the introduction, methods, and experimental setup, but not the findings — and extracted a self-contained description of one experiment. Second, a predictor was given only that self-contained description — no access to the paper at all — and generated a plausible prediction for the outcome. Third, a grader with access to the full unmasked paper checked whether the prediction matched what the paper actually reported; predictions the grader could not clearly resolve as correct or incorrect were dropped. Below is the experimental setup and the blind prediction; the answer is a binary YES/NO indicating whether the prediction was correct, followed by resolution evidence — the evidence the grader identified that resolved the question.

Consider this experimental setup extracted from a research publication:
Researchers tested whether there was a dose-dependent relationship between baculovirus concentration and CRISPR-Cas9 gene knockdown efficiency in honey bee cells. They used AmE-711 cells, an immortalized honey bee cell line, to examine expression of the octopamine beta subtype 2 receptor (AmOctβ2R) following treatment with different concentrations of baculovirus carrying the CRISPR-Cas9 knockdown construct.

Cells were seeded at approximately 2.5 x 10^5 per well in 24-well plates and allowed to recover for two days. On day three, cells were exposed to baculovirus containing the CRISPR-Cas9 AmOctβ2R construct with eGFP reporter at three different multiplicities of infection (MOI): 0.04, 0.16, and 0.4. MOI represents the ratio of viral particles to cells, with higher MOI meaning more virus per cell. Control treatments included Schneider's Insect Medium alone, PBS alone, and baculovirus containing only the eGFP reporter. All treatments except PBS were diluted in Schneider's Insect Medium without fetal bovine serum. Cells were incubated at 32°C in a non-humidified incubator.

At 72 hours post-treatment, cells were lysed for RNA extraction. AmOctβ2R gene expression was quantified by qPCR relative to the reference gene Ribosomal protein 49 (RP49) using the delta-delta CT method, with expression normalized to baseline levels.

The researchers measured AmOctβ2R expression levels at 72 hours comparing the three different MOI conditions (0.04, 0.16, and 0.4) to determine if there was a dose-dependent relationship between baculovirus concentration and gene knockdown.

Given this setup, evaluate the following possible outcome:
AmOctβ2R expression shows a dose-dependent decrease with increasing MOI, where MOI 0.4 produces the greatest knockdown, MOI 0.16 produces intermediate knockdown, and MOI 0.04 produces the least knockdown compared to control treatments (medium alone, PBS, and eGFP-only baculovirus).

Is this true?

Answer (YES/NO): NO